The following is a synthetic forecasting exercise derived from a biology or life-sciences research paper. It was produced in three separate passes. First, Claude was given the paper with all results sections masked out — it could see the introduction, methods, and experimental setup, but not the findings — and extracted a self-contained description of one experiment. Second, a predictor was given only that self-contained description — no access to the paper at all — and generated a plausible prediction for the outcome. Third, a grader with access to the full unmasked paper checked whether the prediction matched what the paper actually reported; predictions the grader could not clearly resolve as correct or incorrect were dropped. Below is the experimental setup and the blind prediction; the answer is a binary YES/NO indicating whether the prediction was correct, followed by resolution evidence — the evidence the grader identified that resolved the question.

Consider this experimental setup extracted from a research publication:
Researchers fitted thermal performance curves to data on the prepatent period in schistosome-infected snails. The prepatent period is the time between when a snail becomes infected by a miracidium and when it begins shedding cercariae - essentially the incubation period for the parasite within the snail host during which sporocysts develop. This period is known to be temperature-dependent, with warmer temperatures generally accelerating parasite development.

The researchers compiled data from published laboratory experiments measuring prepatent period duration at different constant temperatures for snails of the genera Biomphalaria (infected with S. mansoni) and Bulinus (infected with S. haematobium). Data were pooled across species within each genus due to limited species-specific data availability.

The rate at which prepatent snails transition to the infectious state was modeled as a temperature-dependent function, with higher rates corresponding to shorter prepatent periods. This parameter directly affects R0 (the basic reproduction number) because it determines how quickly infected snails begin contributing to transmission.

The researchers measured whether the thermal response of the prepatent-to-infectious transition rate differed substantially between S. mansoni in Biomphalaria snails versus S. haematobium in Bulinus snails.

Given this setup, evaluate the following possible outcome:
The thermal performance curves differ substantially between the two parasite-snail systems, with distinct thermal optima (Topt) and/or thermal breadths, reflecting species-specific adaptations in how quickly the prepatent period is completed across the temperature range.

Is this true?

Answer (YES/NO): NO